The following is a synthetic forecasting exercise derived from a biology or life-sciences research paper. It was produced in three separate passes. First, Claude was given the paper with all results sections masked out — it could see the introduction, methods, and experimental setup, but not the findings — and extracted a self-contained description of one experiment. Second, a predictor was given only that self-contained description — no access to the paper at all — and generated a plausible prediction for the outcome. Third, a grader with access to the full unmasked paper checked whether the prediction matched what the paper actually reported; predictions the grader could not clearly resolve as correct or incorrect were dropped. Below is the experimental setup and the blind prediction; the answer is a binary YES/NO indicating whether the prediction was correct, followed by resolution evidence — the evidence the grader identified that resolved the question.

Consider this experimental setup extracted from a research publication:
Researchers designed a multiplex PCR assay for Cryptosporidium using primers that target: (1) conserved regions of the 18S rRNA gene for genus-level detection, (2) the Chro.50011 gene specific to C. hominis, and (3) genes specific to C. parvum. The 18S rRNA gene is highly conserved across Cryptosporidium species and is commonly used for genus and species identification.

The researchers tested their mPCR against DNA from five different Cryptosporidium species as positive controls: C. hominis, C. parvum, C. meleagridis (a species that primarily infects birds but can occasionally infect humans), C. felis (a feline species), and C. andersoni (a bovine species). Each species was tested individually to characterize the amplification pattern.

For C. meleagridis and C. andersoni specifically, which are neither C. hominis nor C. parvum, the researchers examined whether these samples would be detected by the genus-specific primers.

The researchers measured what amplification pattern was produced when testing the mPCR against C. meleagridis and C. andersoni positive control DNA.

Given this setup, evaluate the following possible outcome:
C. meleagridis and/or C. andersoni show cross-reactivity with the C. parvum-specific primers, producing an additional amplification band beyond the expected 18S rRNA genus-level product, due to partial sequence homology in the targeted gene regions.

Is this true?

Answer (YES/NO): NO